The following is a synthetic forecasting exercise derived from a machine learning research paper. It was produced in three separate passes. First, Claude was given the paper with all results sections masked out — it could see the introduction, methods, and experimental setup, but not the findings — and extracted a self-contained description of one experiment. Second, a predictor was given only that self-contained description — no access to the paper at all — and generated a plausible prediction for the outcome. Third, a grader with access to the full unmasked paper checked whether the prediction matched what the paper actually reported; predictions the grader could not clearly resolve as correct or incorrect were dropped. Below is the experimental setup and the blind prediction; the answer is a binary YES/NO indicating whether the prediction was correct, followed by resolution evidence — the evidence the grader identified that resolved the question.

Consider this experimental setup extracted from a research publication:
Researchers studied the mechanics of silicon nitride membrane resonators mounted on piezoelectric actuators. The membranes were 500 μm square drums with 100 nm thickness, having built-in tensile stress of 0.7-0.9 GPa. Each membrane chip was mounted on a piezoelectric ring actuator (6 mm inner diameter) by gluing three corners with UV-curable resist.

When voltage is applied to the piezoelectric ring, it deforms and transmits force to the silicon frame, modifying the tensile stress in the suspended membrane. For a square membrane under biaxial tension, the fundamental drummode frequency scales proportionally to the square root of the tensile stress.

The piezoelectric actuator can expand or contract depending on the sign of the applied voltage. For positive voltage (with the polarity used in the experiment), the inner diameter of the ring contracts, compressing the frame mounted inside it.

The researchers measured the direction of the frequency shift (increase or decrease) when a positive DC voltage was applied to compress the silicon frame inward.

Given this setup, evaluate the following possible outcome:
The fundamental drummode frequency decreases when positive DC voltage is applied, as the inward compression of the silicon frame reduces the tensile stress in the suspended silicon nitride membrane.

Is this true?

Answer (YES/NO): YES